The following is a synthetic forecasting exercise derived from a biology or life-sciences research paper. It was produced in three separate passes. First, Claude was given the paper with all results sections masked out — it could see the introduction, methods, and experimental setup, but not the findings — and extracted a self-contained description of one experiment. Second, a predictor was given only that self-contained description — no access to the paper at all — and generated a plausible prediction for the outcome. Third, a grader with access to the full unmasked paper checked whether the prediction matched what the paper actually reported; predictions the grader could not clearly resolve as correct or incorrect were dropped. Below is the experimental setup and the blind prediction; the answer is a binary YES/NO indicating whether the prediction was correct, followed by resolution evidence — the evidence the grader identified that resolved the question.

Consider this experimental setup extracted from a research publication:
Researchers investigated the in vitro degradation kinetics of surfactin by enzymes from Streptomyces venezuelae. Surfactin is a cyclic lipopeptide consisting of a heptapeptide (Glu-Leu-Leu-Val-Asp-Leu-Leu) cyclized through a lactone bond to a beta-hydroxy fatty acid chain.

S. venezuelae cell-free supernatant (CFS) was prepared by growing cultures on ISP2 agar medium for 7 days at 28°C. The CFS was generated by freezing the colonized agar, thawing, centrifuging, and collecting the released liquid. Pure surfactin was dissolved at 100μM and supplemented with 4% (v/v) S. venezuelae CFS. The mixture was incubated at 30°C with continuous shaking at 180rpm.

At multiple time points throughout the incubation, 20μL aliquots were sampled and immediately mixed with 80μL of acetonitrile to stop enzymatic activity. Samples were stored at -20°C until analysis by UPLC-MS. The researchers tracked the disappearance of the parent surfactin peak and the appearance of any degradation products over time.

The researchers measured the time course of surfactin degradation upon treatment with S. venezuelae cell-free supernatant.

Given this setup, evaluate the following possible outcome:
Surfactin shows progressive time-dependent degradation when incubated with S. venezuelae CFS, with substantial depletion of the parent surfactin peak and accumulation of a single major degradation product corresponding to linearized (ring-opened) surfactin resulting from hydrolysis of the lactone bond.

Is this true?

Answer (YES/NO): NO